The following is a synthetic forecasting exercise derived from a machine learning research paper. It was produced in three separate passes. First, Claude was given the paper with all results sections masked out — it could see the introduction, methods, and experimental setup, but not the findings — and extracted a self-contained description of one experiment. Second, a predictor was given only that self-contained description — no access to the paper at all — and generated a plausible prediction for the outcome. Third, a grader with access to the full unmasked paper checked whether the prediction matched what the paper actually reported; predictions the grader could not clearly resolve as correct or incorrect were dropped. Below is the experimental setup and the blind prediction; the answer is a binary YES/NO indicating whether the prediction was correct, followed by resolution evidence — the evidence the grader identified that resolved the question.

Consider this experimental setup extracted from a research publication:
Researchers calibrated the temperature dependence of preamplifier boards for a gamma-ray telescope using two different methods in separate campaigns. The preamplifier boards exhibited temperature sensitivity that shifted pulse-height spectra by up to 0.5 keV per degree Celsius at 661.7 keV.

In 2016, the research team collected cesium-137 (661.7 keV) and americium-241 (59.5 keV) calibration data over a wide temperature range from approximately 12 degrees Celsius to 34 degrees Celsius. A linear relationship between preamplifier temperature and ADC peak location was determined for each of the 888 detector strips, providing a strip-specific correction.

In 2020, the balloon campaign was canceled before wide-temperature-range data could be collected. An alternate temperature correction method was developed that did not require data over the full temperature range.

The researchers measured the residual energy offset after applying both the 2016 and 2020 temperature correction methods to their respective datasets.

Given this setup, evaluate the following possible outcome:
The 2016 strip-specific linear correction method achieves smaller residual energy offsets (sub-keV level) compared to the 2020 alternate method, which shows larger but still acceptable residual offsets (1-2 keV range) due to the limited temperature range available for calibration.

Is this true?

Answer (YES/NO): NO